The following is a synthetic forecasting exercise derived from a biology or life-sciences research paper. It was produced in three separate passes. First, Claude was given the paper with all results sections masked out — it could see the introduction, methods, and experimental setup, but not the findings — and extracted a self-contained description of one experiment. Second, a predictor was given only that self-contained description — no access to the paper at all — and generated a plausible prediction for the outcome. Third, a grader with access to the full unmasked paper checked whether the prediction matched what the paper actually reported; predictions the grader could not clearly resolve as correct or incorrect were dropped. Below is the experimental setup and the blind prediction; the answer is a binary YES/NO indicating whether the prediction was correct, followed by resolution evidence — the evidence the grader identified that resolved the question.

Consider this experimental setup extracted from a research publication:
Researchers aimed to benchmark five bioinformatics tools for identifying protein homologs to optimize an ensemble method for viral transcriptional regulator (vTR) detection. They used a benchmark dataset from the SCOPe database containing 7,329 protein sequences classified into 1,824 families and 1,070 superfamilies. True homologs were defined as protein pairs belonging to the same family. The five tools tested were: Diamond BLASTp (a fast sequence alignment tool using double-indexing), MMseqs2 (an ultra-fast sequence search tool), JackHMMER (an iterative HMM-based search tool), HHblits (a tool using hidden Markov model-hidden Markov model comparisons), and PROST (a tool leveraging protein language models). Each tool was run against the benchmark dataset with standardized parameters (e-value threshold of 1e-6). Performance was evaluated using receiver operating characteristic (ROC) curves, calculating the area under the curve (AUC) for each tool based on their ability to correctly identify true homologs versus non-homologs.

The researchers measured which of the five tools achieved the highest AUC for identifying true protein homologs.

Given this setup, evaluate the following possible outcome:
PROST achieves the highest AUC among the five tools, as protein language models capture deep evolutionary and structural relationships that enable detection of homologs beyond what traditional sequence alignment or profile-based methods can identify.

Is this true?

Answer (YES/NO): YES